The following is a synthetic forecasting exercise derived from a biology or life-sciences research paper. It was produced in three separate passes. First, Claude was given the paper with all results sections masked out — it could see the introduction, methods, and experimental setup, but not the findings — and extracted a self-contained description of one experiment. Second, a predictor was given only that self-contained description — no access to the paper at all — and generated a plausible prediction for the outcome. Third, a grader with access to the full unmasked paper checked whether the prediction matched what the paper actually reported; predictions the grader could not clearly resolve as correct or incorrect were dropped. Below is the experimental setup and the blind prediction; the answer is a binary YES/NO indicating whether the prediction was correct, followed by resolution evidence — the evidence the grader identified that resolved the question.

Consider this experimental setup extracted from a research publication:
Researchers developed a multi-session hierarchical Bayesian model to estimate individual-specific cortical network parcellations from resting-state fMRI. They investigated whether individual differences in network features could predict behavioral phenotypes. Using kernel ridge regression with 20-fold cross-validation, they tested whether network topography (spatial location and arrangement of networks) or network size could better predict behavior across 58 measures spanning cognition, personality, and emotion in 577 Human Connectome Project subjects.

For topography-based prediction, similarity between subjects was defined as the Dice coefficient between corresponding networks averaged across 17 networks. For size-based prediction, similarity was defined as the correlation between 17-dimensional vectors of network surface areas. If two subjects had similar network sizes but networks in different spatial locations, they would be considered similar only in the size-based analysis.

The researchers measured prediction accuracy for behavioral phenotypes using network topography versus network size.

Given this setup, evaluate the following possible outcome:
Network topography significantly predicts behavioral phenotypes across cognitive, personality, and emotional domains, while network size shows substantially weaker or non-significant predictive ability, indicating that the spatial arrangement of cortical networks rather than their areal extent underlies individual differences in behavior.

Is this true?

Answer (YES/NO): YES